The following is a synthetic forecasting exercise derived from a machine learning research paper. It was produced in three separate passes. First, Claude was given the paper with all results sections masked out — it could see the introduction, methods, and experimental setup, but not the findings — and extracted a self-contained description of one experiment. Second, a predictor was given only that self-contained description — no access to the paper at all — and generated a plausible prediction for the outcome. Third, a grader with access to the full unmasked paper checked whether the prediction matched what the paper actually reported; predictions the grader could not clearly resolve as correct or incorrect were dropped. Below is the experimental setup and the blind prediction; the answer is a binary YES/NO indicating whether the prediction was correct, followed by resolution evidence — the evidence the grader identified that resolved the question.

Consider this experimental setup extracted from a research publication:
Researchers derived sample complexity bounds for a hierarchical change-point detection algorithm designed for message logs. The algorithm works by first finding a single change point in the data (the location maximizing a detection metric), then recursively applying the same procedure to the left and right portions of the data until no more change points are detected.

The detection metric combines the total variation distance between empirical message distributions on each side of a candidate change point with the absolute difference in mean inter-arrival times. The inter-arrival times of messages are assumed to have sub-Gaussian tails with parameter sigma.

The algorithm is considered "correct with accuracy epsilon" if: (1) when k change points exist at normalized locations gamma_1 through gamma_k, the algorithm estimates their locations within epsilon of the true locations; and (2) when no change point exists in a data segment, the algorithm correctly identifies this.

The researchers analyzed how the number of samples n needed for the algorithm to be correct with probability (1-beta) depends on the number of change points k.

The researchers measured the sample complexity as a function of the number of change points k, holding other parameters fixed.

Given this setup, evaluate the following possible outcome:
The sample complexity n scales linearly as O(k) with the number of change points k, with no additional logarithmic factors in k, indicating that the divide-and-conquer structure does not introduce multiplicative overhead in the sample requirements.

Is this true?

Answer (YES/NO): NO